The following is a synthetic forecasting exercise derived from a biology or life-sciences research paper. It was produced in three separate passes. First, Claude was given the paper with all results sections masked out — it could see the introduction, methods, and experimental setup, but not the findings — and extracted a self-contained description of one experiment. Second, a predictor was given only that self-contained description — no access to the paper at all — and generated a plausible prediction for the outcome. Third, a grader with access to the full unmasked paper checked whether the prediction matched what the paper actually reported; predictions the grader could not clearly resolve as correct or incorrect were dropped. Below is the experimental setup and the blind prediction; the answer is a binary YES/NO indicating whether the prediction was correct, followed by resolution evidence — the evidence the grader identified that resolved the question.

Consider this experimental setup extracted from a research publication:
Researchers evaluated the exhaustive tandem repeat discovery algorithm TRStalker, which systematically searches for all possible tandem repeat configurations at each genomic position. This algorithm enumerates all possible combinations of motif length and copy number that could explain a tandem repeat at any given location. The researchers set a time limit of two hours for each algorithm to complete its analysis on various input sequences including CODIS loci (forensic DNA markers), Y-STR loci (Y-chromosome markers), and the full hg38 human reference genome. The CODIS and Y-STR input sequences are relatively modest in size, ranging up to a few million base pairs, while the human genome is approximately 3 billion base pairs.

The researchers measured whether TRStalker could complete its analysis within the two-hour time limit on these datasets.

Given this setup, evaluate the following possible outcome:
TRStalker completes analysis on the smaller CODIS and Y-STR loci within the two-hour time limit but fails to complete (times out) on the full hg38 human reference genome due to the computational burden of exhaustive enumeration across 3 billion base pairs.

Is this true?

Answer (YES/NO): NO